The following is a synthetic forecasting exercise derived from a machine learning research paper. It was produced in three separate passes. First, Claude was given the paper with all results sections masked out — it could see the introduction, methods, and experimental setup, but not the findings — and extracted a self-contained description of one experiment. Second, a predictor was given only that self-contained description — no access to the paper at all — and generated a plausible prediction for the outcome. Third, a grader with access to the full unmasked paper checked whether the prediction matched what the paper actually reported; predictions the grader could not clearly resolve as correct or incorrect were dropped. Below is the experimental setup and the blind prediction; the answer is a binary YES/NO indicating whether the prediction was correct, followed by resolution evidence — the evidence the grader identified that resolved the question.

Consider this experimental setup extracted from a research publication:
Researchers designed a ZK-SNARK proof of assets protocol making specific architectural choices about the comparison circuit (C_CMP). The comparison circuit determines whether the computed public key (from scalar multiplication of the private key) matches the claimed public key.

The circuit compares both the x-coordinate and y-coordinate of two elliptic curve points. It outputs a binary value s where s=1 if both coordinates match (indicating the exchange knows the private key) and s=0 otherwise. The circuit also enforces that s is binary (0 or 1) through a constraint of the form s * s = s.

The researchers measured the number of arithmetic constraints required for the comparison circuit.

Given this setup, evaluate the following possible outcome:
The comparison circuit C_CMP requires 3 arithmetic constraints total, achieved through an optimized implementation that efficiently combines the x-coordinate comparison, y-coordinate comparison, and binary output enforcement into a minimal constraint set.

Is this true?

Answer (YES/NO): NO